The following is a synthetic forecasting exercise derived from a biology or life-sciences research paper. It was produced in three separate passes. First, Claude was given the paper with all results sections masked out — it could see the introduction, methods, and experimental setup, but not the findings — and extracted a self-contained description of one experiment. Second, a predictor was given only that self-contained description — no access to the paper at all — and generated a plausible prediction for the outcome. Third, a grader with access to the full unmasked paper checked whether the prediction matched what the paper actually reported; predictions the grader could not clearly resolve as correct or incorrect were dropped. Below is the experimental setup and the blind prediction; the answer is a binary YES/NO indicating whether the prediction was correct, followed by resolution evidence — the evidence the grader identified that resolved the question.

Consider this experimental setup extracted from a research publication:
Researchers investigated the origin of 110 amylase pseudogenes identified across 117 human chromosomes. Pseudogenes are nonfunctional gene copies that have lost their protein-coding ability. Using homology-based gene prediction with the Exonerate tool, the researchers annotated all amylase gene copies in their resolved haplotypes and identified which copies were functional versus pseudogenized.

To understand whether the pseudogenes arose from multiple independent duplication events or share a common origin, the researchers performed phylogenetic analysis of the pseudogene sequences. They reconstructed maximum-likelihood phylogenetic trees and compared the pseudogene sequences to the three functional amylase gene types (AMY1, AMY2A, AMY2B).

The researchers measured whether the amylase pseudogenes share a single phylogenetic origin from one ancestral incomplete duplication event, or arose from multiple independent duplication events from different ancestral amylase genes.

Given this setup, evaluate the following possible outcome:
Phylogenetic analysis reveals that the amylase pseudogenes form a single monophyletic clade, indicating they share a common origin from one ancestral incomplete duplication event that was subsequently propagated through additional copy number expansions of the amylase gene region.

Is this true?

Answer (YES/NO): YES